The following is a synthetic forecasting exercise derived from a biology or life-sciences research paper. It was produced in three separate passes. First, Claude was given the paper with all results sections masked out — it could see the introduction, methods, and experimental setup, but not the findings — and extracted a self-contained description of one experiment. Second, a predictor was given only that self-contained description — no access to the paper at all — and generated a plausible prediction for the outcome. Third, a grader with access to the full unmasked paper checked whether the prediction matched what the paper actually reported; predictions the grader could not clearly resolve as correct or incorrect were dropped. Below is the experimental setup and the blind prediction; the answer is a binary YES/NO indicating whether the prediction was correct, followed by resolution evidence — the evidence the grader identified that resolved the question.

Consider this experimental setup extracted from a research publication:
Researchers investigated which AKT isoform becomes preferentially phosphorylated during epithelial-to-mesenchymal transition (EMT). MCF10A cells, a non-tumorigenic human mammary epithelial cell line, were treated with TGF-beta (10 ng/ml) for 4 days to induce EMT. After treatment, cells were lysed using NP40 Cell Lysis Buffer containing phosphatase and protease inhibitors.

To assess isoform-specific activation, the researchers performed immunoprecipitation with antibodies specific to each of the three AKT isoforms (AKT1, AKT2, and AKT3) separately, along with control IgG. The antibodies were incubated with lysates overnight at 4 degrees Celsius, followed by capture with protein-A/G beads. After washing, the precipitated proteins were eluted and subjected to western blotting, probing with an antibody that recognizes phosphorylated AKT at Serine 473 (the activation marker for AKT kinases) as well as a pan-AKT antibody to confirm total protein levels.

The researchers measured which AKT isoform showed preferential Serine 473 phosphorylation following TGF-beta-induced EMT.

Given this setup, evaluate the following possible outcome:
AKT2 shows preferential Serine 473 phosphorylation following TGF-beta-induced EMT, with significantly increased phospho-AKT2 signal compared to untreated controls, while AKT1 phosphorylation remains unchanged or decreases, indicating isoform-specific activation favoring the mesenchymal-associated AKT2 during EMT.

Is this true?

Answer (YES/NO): NO